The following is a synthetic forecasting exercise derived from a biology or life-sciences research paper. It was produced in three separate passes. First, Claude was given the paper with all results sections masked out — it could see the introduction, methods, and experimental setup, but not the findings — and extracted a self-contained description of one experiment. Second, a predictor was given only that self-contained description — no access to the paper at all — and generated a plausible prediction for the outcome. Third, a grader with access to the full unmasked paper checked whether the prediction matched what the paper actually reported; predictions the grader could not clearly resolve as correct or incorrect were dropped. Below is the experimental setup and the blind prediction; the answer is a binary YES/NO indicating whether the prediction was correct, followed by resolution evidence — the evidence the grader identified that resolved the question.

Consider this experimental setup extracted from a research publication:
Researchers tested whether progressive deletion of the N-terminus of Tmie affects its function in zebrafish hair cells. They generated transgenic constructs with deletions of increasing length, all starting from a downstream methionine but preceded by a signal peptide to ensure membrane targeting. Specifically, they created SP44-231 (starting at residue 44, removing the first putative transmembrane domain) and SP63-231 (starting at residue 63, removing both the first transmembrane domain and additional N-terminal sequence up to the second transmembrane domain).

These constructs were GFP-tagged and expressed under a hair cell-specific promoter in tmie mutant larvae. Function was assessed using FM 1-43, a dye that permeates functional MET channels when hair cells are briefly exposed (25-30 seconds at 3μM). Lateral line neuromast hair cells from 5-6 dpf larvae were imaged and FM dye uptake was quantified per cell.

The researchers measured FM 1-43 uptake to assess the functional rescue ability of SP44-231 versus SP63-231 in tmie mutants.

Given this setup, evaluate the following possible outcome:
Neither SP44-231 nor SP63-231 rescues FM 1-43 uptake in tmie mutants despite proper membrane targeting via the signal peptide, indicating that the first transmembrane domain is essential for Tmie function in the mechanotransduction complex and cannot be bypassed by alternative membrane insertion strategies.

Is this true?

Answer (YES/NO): NO